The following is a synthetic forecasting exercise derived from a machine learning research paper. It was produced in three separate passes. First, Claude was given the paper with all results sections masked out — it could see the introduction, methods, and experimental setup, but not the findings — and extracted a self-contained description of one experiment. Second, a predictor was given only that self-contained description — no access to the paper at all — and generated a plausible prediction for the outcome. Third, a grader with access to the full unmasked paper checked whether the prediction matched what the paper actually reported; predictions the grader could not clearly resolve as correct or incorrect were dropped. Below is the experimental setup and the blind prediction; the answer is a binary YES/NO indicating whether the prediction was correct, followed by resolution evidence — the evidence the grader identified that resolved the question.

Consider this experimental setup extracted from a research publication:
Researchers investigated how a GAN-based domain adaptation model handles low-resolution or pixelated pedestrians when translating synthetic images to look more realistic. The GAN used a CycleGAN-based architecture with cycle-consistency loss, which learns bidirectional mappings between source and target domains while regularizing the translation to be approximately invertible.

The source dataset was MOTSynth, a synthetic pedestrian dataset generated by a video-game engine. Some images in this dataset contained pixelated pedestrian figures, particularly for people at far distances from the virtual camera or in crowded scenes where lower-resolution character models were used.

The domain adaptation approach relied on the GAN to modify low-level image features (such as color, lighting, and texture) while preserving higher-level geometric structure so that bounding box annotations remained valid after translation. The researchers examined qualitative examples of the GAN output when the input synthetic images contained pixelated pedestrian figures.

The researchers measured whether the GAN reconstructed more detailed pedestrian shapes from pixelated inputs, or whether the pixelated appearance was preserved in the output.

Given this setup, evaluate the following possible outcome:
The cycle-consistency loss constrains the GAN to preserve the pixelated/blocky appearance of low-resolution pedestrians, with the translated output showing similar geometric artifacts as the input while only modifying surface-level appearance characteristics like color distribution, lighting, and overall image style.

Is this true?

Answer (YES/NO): YES